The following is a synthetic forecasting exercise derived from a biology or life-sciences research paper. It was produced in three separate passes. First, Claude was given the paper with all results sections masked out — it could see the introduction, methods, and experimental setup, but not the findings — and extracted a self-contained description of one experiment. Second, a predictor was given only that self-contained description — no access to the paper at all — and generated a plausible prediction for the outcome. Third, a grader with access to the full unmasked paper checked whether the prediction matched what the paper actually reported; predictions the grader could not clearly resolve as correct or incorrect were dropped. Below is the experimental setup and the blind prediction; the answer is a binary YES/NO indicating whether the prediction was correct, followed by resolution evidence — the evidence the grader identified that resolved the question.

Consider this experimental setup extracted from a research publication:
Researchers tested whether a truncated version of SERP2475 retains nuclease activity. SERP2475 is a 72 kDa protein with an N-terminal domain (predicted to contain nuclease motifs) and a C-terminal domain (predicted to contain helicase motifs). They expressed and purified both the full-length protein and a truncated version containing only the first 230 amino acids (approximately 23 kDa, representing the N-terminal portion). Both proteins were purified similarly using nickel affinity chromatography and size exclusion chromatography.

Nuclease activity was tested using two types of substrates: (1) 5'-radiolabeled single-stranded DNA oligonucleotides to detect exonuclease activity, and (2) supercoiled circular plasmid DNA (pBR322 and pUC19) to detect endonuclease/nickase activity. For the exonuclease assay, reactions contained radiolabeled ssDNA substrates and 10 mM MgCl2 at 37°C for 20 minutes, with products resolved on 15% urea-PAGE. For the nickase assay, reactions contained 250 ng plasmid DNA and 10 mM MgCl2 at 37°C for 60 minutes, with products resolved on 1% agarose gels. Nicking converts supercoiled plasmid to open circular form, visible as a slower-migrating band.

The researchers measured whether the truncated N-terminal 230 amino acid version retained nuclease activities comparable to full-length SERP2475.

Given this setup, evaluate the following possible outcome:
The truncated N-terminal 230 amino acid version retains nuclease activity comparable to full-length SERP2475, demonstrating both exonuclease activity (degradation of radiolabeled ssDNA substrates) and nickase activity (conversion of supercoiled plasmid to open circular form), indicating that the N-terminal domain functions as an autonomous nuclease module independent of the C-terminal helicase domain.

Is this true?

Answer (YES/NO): NO